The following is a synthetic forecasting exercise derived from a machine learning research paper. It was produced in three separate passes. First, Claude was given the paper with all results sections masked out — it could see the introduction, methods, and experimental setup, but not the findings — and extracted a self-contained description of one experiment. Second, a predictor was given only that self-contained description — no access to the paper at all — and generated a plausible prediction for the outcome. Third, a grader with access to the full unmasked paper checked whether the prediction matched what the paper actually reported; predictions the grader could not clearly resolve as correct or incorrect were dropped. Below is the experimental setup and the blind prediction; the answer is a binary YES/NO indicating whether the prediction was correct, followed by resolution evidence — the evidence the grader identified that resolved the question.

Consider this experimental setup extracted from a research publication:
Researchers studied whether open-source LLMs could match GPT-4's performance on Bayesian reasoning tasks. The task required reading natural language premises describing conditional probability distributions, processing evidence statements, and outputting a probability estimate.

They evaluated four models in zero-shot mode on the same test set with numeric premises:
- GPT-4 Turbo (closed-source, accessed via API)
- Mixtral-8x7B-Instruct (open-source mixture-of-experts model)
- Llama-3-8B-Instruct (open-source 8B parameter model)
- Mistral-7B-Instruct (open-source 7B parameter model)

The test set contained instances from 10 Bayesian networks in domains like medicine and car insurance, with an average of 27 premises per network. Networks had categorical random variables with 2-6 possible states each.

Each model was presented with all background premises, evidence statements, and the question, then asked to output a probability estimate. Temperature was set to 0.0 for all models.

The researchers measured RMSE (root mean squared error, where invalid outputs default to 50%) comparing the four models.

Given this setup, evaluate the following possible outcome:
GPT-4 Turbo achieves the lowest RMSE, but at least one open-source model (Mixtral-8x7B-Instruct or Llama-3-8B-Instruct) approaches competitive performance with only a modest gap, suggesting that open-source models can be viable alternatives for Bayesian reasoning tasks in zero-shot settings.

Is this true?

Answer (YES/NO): NO